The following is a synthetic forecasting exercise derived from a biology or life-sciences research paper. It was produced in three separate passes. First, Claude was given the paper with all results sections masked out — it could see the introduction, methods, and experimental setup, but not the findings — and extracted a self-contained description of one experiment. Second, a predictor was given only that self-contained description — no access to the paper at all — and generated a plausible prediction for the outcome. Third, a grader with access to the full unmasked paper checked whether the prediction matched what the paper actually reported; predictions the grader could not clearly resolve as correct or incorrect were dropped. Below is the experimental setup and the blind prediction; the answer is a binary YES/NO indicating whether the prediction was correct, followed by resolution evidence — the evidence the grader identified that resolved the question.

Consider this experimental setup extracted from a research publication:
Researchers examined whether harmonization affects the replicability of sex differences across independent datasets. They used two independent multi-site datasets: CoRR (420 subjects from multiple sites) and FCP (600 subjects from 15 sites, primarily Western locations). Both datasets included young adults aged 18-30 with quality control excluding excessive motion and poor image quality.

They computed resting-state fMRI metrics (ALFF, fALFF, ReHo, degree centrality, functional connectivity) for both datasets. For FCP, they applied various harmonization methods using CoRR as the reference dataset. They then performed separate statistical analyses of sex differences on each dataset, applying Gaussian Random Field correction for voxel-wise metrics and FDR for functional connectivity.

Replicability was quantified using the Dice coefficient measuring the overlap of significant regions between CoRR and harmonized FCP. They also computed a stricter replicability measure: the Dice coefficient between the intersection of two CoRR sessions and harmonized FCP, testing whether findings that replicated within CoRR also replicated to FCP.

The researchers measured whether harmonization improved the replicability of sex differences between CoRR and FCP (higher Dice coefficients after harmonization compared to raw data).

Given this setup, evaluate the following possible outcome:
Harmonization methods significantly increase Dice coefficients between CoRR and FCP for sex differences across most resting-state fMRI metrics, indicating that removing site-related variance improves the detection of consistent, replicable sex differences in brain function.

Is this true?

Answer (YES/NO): NO